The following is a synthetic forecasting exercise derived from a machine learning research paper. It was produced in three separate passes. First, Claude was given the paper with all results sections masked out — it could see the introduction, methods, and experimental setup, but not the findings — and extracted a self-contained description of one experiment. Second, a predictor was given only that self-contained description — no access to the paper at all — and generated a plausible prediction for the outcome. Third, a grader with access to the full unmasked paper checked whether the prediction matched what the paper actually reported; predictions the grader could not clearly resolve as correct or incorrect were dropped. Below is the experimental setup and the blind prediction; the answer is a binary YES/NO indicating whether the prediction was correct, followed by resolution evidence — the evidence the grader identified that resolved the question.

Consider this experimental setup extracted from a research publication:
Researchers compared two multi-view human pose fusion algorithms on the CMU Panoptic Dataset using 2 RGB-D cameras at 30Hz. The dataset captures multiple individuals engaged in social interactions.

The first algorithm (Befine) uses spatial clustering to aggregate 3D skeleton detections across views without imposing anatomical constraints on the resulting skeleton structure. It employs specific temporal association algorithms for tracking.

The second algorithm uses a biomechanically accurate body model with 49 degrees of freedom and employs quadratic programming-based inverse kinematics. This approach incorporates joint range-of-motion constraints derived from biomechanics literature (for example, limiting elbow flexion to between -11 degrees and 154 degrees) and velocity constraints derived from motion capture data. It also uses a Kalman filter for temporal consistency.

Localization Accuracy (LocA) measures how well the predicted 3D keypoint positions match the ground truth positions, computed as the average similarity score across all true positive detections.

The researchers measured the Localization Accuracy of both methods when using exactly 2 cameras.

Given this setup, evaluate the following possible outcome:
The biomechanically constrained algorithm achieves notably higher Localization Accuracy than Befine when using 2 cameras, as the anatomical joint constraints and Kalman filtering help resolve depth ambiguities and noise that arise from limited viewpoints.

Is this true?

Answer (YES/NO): NO